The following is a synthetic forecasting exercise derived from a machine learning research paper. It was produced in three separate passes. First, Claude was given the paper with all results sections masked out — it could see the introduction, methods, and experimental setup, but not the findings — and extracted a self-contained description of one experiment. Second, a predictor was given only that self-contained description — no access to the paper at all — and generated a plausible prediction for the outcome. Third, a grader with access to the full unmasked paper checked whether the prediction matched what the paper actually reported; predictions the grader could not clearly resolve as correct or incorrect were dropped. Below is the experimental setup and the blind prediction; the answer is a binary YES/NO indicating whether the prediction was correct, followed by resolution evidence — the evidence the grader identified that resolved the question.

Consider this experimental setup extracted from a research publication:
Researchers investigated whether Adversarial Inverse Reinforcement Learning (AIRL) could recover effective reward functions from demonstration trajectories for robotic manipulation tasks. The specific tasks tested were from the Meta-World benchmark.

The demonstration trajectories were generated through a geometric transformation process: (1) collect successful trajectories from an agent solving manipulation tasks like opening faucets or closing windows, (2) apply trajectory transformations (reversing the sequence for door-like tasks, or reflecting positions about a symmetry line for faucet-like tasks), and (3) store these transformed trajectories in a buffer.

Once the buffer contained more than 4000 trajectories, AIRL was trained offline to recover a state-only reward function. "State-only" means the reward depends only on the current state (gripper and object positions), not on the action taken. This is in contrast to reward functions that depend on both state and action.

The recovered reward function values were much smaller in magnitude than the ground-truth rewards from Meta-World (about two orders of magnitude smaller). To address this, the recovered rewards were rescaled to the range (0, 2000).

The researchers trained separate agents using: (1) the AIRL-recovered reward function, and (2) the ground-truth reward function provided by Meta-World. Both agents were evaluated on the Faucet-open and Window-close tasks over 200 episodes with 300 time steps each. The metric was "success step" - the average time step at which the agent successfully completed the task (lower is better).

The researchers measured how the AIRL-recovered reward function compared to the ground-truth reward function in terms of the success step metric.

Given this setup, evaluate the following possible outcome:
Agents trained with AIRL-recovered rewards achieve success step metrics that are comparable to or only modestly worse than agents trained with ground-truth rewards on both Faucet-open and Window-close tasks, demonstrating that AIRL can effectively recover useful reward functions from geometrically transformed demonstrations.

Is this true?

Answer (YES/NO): YES